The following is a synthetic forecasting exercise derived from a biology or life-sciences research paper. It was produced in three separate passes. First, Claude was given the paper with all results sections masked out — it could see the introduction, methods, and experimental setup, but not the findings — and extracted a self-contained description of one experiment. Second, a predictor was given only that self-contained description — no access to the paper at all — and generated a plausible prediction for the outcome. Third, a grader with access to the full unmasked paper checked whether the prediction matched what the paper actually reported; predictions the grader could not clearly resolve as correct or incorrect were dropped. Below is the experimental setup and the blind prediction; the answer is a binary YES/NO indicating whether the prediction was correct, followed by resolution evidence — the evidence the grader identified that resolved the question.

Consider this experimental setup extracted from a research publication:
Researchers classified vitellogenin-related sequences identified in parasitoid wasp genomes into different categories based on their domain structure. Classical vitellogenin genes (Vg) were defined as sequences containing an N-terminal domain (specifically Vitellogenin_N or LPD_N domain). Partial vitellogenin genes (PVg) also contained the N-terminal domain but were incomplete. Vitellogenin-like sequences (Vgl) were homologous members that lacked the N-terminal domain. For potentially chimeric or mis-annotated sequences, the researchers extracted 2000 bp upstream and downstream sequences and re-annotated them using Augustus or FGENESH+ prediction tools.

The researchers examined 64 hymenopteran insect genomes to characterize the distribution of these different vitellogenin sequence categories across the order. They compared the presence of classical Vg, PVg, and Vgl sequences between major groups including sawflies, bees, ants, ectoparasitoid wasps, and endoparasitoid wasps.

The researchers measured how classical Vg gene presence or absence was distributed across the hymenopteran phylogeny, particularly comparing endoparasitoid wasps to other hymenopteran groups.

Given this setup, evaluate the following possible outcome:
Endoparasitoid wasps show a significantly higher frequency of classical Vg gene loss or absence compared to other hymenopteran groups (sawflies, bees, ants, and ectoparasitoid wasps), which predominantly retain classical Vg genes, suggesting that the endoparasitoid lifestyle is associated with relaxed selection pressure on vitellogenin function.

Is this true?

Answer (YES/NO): NO